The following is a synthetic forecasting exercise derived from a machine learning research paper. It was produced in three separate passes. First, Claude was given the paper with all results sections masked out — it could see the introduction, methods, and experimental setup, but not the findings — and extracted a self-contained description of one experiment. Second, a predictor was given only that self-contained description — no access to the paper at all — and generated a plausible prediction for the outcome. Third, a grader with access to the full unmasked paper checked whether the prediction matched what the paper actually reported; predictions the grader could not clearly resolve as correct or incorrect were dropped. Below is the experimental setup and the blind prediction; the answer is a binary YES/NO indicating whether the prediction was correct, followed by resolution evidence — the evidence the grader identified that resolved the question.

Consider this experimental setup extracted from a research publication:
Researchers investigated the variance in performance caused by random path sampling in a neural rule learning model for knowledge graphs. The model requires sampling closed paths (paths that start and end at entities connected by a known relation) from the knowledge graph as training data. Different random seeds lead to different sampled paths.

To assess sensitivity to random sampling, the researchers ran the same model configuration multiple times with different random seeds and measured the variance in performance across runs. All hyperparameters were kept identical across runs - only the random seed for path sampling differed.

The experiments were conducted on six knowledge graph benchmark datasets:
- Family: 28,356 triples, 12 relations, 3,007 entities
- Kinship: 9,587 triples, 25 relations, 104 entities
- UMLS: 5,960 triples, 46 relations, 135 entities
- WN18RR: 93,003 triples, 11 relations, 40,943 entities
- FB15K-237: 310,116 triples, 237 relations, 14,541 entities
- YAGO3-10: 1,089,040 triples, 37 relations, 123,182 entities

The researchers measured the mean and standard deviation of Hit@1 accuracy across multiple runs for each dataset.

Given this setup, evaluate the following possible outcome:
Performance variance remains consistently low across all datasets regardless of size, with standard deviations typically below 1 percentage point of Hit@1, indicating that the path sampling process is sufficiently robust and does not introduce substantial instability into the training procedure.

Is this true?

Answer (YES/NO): YES